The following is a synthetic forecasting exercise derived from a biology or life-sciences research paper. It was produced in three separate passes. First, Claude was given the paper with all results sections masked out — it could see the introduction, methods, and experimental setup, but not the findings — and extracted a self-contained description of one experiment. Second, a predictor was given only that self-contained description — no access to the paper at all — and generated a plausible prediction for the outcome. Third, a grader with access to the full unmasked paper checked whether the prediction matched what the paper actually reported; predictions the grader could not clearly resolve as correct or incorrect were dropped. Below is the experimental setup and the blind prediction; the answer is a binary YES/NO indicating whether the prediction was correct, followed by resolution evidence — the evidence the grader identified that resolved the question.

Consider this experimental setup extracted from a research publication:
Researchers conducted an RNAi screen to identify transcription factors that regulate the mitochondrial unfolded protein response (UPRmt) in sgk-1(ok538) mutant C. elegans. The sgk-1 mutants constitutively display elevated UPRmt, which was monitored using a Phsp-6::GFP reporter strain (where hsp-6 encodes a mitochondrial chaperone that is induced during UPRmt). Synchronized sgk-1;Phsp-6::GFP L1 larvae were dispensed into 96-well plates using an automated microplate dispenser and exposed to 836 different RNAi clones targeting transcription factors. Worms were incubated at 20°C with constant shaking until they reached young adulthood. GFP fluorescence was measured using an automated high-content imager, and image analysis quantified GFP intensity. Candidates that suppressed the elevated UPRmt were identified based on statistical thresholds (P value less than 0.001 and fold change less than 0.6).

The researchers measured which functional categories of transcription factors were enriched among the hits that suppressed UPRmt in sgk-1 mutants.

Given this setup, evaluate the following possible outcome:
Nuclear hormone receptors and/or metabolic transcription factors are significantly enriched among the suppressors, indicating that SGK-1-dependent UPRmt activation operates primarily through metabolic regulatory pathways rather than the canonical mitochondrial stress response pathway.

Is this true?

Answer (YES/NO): YES